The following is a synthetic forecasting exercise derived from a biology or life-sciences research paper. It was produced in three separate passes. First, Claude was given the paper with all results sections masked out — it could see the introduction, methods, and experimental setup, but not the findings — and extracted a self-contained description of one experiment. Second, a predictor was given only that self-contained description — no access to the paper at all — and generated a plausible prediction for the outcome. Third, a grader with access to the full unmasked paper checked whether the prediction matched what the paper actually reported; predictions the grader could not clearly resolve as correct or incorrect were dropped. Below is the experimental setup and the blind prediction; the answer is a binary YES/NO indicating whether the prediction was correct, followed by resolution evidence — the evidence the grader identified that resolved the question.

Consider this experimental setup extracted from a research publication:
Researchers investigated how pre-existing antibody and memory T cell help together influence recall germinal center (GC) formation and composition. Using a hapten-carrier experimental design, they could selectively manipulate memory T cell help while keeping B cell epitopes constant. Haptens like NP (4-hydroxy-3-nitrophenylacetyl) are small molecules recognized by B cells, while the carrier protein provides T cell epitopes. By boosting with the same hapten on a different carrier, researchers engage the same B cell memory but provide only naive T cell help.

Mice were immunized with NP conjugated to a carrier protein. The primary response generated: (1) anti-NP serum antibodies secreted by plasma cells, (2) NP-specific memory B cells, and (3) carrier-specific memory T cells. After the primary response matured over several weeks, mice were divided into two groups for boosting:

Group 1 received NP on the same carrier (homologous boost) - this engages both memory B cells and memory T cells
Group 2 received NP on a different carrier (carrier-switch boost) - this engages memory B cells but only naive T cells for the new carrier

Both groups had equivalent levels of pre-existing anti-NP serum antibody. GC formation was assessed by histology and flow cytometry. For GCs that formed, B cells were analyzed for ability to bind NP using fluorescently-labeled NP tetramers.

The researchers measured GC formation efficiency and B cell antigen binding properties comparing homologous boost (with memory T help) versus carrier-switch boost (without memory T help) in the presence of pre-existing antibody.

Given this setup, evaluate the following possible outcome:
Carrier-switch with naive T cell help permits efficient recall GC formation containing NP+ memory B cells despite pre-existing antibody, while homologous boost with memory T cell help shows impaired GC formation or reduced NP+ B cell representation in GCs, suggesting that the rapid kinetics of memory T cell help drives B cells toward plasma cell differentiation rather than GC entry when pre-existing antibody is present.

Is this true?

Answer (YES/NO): NO